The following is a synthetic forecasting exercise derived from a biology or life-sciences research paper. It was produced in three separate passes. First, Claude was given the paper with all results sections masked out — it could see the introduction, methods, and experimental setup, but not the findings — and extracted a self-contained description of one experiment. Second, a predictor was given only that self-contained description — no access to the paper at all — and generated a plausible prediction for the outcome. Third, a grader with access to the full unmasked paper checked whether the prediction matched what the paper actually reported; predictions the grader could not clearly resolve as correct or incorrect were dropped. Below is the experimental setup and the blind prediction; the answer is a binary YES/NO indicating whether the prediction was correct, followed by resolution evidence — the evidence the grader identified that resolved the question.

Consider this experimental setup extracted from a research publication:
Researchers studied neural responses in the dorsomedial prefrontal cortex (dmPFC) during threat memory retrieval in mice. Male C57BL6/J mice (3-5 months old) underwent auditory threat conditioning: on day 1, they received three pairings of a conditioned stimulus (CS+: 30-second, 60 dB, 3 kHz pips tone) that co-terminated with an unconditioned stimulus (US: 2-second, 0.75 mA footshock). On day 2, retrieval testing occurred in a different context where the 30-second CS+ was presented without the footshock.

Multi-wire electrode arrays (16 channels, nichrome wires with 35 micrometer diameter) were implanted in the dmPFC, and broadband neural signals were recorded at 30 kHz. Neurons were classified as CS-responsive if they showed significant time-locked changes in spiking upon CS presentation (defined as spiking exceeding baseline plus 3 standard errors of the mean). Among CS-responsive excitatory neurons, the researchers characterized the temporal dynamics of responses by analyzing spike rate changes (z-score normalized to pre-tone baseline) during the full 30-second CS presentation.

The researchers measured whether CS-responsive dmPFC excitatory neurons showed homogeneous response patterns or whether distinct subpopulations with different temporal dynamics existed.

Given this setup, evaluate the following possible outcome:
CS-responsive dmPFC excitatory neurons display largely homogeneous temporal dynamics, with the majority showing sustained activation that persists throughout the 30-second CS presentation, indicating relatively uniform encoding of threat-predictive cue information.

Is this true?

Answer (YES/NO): NO